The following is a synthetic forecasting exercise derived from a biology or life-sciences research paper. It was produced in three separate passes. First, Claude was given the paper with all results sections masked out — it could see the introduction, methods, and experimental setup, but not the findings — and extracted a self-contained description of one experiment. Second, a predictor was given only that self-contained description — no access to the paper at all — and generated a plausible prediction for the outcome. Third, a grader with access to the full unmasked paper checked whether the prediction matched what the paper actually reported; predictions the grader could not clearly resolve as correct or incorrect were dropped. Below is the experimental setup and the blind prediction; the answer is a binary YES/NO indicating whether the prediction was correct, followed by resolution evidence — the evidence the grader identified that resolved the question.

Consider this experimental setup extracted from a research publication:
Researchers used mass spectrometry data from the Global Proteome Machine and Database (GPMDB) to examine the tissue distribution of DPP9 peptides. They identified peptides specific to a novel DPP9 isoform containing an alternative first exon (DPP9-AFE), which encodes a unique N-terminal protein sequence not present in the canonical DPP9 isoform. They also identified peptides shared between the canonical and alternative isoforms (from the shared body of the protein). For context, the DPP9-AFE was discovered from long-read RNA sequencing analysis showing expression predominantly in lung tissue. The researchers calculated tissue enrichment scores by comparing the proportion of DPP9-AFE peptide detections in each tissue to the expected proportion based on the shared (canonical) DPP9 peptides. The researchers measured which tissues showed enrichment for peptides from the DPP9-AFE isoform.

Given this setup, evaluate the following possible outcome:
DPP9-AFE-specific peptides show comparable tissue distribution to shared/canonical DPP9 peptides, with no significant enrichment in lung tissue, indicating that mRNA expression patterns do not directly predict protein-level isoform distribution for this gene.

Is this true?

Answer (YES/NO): NO